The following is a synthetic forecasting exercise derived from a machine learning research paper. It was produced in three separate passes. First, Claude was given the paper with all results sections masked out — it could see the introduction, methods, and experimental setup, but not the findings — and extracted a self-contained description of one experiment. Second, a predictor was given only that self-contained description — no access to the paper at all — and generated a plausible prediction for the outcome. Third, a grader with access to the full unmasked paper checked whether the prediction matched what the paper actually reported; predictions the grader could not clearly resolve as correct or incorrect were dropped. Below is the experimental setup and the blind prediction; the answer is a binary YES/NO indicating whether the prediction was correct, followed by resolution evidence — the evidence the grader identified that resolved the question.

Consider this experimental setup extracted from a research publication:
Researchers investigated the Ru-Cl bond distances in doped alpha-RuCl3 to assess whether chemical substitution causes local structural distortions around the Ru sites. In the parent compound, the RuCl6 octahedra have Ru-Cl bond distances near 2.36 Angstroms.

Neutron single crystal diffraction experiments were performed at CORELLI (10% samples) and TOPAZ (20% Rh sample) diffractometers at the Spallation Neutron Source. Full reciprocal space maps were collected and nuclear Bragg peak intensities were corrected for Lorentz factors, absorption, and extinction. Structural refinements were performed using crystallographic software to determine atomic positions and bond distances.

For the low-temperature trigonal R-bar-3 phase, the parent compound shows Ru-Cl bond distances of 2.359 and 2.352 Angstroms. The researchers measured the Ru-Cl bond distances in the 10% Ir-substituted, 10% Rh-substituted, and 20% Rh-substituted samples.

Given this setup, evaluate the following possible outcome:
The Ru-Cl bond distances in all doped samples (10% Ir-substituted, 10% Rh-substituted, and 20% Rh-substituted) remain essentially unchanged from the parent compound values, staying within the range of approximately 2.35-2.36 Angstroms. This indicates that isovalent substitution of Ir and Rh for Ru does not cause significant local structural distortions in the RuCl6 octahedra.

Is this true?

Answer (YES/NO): YES